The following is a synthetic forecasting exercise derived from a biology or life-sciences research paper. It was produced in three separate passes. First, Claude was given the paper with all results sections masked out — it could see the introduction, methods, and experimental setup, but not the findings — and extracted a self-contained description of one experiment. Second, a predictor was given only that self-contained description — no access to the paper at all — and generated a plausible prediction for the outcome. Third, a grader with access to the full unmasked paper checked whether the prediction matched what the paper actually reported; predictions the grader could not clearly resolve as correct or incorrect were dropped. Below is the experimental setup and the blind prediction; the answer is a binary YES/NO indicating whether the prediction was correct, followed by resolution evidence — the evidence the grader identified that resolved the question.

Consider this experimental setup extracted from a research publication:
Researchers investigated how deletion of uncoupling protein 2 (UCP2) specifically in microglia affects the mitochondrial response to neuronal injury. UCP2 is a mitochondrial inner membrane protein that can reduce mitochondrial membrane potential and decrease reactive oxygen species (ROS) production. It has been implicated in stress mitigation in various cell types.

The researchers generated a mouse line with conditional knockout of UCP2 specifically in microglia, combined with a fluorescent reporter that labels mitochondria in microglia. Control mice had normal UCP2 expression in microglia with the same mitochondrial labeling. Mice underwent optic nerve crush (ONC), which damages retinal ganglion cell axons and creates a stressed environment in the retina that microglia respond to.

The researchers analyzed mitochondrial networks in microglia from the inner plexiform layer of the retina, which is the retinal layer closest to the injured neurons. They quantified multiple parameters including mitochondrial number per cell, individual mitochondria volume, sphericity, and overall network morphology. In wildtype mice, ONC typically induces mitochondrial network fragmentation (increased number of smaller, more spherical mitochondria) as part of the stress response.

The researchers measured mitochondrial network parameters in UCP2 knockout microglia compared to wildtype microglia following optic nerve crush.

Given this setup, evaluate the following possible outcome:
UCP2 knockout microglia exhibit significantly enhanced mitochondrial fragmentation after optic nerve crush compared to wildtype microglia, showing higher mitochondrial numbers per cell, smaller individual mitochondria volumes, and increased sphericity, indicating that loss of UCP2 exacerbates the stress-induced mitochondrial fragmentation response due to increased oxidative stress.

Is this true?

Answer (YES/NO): NO